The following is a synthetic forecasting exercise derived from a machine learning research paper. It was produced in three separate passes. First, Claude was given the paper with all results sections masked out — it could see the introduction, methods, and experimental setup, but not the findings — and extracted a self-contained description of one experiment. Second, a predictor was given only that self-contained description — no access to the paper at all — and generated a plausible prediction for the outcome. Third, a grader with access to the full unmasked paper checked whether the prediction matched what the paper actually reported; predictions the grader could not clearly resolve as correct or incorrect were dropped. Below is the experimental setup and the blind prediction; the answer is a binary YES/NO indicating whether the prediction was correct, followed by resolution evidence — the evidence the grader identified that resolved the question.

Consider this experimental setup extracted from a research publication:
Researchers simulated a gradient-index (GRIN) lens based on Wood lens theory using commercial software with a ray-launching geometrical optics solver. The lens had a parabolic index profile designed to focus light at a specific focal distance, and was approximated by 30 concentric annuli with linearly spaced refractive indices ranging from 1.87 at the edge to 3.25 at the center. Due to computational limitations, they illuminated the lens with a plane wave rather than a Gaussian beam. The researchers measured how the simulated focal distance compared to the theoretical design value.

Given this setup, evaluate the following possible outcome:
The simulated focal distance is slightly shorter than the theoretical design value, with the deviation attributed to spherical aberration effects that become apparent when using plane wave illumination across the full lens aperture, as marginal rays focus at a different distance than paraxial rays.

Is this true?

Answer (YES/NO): YES